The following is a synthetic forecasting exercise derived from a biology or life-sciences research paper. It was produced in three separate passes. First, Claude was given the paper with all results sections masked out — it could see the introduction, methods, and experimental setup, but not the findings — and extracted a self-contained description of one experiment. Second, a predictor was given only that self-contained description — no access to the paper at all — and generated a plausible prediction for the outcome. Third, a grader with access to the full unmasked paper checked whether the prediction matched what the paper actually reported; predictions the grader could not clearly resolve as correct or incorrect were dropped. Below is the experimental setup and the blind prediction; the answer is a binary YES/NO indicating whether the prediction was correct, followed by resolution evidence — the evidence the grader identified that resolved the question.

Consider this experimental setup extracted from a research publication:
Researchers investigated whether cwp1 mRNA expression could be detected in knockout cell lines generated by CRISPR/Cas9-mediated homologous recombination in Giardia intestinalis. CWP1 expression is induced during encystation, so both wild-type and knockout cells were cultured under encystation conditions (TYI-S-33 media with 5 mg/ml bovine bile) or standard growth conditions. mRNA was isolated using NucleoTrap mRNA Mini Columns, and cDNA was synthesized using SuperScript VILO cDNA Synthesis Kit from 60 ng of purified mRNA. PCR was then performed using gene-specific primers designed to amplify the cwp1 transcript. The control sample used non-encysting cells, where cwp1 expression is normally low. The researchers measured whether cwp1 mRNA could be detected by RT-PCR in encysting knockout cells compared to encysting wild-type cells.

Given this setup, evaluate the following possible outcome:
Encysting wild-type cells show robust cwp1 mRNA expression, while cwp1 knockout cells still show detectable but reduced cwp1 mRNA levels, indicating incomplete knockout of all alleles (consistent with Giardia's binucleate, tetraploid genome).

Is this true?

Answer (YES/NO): NO